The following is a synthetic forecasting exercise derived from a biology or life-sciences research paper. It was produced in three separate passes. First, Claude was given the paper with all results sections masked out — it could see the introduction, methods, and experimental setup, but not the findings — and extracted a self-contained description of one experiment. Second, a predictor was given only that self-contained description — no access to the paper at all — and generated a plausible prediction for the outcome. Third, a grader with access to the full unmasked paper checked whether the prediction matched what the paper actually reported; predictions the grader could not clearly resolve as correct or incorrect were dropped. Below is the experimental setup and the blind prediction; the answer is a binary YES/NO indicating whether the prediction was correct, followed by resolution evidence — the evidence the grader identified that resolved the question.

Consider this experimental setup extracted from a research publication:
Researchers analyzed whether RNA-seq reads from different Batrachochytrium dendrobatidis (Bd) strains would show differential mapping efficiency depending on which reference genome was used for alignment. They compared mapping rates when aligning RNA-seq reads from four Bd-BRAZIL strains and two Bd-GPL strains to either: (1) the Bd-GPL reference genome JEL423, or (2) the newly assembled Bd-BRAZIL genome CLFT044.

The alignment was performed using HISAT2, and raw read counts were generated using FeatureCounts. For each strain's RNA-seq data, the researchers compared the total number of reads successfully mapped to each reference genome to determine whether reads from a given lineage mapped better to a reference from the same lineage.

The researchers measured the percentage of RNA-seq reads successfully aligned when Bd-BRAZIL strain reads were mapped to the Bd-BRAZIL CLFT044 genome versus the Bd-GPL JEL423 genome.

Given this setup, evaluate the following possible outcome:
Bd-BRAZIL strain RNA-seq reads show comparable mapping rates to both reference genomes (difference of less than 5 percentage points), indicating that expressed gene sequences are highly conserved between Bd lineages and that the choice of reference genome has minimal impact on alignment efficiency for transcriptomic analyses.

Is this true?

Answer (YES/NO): YES